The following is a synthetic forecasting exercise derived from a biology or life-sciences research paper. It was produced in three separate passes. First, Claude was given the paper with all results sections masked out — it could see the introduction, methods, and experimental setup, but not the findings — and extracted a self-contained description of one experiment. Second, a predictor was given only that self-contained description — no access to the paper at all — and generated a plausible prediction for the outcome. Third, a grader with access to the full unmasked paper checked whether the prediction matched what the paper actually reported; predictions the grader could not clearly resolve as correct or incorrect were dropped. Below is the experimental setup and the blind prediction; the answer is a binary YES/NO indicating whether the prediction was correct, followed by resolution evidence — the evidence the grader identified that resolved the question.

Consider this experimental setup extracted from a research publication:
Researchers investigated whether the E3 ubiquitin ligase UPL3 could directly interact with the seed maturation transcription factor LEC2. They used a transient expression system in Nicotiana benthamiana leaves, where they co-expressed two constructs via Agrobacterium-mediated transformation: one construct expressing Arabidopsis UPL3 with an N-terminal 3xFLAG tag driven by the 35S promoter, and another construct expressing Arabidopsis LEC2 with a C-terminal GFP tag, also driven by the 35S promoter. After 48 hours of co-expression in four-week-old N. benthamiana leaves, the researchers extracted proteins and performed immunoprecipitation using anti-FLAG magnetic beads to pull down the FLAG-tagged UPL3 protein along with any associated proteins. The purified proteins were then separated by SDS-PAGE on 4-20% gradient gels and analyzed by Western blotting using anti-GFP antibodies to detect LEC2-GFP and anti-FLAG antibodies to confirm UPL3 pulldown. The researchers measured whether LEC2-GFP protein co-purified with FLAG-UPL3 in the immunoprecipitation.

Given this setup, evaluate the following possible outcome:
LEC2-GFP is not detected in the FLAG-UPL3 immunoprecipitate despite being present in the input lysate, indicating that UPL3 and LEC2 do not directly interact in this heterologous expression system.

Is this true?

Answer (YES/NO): NO